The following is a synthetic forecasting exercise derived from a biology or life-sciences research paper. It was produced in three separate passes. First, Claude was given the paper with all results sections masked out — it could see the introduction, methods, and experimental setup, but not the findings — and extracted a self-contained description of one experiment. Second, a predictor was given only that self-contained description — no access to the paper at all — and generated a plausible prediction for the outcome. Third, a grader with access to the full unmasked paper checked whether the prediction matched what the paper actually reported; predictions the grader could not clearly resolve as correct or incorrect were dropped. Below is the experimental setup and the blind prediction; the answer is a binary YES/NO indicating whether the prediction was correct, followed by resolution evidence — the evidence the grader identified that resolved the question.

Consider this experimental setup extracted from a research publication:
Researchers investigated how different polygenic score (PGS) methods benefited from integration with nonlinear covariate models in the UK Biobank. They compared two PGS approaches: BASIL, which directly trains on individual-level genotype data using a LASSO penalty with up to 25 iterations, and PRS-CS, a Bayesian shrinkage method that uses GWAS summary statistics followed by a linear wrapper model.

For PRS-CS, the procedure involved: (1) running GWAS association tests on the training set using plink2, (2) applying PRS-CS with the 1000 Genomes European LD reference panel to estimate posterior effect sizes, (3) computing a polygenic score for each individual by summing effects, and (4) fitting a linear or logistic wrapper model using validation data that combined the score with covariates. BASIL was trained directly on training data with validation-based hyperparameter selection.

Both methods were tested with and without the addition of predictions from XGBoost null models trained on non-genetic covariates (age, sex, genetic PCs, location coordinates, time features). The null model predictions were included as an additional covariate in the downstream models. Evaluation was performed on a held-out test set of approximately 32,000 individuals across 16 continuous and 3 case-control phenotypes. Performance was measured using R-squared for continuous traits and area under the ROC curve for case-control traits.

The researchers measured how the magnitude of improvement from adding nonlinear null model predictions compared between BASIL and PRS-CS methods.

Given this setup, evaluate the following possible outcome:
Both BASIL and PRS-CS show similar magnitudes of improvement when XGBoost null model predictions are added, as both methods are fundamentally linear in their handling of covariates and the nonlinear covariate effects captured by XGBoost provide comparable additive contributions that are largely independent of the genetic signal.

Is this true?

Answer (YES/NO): NO